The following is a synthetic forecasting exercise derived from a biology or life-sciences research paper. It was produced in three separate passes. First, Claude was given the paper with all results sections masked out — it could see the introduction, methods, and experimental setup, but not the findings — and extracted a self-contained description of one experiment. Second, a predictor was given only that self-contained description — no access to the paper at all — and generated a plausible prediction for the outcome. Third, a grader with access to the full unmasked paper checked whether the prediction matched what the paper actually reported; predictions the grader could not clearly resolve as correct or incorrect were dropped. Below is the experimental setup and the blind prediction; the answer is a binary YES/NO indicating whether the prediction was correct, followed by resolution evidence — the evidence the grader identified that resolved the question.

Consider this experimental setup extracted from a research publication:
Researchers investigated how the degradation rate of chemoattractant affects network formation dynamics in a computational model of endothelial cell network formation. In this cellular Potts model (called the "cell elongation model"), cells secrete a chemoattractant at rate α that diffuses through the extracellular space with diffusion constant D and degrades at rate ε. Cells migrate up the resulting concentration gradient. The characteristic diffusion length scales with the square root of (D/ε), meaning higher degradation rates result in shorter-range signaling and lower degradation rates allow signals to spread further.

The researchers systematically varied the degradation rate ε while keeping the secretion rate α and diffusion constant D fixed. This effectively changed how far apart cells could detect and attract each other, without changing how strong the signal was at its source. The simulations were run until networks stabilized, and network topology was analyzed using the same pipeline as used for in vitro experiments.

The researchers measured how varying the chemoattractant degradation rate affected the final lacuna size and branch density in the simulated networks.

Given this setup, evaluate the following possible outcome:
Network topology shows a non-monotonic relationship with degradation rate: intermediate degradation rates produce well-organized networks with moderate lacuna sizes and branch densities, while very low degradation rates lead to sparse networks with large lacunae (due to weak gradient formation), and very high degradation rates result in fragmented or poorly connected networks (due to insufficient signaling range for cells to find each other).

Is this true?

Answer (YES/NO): NO